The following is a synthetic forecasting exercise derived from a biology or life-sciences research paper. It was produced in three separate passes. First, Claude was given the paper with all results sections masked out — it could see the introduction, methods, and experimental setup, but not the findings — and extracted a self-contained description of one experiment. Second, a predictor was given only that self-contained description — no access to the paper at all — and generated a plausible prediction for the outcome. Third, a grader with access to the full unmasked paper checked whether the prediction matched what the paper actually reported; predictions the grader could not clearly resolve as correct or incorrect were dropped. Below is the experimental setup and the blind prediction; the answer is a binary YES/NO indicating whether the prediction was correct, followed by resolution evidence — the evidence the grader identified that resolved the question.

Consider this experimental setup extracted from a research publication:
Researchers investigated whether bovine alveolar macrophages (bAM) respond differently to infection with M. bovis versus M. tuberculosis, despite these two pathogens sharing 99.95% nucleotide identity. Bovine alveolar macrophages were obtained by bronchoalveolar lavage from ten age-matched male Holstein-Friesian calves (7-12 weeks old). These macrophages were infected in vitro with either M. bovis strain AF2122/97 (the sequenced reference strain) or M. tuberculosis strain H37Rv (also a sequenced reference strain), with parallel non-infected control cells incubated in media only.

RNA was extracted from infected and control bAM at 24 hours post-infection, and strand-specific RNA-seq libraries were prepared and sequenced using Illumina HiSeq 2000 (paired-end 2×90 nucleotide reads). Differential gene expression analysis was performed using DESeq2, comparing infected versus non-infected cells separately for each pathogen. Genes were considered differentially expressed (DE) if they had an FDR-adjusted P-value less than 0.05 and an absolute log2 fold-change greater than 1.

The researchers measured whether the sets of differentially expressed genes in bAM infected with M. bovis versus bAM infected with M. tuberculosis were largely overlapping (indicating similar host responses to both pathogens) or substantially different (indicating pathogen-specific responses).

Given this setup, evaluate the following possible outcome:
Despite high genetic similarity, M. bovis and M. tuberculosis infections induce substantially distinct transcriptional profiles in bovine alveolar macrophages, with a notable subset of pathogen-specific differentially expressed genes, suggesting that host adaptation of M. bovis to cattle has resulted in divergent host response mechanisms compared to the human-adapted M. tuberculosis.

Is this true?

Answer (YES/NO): NO